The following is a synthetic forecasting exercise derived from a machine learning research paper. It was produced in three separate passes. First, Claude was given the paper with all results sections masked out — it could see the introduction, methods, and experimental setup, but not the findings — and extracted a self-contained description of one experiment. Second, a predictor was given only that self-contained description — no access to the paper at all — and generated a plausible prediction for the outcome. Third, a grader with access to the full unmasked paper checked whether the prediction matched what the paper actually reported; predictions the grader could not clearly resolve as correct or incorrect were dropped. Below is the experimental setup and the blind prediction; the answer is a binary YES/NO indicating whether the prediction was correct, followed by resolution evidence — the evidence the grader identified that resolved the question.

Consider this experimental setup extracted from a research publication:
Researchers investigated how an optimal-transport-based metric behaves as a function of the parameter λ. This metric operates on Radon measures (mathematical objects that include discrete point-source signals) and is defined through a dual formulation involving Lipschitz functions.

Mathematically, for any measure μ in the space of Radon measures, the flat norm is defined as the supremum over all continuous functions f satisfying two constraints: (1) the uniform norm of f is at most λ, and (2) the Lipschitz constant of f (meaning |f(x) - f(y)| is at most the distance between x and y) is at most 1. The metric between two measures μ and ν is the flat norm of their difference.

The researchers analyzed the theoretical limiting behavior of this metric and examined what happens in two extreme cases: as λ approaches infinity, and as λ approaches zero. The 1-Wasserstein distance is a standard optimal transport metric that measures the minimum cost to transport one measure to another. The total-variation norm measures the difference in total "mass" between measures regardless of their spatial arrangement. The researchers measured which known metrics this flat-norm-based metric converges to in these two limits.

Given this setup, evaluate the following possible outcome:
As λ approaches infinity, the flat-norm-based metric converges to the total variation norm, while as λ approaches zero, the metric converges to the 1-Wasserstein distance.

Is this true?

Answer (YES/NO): NO